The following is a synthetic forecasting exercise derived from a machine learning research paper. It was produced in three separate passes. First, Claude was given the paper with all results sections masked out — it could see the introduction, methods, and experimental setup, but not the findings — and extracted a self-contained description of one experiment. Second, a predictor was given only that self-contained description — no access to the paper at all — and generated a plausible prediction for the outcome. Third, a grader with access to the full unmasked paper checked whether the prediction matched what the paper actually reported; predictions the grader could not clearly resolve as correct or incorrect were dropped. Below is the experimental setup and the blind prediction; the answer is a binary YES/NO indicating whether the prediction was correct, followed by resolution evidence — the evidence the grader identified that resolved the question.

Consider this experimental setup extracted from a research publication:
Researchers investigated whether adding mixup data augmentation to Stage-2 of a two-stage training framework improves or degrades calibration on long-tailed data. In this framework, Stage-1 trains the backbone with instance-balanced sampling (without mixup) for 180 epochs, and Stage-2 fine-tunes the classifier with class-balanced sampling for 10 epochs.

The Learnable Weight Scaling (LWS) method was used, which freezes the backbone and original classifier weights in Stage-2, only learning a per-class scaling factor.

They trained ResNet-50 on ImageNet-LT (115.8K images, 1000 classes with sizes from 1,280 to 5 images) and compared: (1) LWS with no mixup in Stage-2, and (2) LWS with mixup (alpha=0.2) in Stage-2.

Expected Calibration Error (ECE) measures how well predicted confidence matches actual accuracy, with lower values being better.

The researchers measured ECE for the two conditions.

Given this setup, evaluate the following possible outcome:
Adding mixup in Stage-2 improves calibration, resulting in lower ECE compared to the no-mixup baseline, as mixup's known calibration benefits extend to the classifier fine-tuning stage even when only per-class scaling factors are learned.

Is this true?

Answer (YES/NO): NO